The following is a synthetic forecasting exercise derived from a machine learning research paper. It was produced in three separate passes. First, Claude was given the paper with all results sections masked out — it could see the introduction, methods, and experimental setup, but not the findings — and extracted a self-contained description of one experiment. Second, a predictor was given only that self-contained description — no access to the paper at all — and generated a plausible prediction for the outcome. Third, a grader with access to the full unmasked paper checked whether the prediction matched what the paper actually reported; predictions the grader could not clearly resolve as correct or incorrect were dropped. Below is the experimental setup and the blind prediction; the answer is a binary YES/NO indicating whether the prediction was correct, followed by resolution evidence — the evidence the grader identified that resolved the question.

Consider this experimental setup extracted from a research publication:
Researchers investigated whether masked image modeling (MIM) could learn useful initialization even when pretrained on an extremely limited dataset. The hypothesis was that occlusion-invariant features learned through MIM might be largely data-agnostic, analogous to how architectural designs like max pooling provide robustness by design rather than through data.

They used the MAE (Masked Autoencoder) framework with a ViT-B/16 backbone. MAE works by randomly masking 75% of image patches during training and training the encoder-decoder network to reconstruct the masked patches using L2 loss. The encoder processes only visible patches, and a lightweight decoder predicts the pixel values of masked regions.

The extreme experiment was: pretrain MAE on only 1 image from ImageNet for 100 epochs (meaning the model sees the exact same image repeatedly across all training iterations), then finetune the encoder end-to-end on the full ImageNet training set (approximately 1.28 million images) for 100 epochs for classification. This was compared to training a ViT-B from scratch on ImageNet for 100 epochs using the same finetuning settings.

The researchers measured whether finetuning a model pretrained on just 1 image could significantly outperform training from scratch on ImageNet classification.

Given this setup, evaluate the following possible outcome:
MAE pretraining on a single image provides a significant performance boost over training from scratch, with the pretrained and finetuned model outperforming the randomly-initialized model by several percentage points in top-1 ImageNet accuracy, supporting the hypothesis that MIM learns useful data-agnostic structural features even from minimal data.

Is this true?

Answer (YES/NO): NO